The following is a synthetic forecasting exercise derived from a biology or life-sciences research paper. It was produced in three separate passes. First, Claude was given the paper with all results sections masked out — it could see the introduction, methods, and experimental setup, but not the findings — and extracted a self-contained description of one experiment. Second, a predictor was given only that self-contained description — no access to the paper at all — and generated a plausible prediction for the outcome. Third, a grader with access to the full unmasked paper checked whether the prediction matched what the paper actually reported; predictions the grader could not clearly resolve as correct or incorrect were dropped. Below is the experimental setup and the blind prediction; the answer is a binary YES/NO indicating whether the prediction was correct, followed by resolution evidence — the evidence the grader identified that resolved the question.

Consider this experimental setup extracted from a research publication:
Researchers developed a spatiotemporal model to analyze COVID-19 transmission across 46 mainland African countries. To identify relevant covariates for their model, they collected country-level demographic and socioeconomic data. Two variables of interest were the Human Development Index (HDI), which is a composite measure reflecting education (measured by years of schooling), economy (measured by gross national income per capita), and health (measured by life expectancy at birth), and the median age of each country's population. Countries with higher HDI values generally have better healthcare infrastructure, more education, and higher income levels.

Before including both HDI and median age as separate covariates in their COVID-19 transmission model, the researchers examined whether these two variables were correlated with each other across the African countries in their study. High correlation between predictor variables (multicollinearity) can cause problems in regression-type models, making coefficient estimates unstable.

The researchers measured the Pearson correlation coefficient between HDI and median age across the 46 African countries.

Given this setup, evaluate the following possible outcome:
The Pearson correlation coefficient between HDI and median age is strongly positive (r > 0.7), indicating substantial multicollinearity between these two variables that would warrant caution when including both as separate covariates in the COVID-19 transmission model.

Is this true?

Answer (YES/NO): YES